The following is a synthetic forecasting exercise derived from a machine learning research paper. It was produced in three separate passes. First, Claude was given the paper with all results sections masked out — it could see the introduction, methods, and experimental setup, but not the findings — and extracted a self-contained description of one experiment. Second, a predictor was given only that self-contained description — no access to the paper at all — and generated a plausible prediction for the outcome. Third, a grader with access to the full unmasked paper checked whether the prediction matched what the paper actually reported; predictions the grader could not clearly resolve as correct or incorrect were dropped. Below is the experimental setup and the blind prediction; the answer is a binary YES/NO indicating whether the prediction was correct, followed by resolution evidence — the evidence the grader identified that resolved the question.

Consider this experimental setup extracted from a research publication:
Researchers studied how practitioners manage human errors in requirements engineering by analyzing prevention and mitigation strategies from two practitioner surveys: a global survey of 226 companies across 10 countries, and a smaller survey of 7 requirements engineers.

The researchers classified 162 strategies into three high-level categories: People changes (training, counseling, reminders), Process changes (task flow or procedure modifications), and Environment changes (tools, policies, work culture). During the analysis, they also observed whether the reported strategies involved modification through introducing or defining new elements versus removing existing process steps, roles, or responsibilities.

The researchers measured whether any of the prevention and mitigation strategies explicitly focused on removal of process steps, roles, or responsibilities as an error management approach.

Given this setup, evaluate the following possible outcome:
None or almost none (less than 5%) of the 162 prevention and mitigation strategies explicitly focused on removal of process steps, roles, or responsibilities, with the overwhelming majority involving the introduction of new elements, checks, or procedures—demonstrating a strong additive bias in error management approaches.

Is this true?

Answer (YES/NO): YES